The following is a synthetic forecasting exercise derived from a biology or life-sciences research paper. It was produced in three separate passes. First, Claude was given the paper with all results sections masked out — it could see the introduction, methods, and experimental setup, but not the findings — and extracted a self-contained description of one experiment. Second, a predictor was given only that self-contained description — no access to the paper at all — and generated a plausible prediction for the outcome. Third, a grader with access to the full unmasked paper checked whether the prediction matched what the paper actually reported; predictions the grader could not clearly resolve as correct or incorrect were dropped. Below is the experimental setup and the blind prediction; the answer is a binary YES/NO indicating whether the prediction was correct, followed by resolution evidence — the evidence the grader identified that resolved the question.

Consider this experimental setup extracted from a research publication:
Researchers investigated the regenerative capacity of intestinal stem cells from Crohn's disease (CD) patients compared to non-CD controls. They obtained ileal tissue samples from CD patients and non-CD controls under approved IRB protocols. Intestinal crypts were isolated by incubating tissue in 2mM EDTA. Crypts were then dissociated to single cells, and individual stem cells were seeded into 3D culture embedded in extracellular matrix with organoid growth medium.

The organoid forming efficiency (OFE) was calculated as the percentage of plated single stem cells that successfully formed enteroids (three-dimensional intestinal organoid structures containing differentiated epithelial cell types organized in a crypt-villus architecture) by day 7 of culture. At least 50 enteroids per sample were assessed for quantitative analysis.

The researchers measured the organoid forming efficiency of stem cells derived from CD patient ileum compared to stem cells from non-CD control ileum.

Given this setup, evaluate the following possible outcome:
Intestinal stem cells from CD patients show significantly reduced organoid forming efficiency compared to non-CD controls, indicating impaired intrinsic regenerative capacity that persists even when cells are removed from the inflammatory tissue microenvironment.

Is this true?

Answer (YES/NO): YES